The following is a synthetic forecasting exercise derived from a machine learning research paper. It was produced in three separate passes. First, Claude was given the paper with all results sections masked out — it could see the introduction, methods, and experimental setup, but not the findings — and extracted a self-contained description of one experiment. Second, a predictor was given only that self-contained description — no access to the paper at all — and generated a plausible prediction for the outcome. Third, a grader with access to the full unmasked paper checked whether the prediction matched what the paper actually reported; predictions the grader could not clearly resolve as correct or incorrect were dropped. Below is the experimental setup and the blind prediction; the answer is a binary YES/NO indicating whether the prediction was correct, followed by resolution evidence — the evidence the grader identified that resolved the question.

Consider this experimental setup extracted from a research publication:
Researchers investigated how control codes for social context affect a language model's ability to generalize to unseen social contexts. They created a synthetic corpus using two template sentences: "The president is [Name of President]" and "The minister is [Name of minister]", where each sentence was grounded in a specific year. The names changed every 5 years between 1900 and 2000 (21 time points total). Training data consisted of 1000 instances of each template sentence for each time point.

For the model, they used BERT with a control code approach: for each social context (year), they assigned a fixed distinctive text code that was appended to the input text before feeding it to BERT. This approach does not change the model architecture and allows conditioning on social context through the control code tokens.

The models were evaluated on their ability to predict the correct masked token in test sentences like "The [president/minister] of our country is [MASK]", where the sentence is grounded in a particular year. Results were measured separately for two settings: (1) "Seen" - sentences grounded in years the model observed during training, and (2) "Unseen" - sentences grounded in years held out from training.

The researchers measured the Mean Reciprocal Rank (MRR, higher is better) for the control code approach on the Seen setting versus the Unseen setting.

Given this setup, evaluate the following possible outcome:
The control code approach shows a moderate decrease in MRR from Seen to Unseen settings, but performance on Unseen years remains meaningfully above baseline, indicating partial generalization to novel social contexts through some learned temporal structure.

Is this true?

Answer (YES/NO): NO